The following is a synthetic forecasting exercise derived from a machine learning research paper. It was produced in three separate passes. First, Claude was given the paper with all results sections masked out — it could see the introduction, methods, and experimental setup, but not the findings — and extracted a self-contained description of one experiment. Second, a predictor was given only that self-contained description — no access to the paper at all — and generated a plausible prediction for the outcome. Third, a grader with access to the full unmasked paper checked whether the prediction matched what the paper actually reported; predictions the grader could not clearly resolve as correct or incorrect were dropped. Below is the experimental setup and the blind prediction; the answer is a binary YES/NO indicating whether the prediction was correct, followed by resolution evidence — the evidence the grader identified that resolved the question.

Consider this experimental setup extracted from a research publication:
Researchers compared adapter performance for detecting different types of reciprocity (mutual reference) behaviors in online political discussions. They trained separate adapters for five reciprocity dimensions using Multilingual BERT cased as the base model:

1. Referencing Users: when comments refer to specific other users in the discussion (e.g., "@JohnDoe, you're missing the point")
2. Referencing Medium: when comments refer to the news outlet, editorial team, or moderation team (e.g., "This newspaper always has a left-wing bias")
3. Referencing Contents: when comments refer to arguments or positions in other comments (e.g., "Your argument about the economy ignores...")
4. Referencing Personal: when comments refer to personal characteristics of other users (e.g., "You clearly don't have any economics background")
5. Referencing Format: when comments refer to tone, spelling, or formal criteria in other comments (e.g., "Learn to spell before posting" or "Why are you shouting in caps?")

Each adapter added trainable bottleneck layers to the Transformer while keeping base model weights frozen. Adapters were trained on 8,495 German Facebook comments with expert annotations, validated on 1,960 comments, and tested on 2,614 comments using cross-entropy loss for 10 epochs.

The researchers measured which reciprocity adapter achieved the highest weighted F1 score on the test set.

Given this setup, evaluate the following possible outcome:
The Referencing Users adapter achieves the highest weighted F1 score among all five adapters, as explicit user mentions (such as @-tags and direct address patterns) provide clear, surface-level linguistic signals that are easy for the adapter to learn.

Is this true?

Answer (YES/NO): NO